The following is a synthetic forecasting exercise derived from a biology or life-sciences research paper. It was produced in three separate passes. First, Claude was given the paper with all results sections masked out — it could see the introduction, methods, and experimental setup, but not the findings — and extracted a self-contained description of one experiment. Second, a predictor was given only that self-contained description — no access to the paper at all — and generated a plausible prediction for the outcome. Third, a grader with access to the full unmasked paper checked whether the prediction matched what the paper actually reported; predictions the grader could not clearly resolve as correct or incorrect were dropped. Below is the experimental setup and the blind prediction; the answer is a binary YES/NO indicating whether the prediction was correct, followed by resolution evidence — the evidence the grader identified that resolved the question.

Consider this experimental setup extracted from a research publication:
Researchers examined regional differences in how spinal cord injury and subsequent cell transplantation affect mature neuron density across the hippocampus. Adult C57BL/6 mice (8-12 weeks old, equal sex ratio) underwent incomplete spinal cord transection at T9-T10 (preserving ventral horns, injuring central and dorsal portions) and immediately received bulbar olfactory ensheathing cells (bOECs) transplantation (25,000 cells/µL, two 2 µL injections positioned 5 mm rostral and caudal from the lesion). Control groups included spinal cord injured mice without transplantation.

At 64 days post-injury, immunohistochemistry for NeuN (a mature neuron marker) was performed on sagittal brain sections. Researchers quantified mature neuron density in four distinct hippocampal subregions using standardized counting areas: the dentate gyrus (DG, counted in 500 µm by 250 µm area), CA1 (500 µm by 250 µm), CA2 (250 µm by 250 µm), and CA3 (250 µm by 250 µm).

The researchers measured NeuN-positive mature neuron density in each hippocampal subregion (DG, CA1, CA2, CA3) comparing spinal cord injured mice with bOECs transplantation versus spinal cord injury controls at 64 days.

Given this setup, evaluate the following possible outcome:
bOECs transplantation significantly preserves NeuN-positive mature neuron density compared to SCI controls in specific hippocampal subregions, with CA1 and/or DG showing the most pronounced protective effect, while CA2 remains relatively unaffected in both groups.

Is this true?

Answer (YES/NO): NO